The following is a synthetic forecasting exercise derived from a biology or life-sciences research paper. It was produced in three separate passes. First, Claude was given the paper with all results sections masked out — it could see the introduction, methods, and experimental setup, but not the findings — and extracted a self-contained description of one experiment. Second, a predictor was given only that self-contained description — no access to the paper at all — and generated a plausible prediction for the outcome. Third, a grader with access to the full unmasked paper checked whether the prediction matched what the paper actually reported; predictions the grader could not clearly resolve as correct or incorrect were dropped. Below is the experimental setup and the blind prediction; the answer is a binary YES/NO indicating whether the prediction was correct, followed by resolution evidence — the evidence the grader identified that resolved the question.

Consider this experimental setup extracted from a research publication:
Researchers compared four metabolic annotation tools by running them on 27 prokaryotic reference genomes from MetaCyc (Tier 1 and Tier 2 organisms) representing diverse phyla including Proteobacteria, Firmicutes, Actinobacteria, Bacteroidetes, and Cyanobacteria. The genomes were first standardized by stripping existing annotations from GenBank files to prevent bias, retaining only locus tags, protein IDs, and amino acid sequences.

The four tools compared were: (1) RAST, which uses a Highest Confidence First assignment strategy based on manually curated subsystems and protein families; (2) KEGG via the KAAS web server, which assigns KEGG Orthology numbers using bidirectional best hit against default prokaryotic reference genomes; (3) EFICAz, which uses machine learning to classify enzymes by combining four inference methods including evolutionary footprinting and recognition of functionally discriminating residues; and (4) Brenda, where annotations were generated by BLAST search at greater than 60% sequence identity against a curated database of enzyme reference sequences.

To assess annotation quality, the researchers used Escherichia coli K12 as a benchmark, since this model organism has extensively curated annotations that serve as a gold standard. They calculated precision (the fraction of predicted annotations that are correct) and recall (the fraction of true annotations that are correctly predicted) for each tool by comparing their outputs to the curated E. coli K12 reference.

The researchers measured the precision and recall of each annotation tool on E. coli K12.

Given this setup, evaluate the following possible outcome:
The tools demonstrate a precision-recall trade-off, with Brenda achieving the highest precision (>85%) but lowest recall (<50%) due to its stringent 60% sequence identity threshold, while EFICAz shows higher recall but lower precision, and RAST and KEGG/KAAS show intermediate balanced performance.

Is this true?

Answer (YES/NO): NO